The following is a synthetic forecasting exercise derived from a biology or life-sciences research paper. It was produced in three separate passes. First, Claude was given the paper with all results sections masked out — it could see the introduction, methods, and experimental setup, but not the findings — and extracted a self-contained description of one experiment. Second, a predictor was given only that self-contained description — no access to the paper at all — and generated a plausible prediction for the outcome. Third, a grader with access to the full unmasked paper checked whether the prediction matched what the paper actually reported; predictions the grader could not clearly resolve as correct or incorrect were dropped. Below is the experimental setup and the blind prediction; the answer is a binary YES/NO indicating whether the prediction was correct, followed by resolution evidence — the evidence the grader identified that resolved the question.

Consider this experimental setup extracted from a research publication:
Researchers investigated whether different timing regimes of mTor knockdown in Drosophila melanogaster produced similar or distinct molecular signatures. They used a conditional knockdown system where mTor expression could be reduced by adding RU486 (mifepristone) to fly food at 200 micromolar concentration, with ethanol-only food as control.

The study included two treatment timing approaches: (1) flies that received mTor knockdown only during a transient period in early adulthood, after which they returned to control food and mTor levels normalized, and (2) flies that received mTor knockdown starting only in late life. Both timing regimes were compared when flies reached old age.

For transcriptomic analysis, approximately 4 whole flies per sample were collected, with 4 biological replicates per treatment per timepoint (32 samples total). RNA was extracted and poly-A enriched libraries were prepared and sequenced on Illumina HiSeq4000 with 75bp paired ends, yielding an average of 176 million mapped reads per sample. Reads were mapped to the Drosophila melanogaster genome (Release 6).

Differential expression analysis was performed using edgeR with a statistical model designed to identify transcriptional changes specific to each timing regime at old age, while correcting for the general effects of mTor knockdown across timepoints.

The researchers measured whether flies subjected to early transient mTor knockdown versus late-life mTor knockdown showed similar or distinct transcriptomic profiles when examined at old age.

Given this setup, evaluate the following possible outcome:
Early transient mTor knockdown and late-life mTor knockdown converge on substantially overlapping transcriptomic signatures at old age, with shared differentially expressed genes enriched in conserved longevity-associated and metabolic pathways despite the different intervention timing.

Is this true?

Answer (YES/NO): NO